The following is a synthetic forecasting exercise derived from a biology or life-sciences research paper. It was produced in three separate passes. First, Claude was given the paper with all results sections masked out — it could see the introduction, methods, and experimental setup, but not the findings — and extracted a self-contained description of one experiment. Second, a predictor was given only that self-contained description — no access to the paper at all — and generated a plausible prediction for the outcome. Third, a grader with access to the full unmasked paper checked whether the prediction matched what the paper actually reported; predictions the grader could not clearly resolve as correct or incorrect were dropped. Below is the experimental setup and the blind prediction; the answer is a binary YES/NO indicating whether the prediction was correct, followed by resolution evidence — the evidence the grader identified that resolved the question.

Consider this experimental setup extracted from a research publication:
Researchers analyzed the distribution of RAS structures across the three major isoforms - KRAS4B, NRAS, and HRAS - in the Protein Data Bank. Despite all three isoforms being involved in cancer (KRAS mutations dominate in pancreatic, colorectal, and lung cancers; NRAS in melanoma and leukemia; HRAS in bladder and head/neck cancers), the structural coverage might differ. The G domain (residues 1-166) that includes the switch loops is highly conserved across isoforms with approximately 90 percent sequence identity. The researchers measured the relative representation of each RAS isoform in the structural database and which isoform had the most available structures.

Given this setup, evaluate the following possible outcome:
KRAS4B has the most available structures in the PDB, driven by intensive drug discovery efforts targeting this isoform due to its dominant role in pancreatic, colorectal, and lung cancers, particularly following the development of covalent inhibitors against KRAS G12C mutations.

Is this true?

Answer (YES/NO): YES